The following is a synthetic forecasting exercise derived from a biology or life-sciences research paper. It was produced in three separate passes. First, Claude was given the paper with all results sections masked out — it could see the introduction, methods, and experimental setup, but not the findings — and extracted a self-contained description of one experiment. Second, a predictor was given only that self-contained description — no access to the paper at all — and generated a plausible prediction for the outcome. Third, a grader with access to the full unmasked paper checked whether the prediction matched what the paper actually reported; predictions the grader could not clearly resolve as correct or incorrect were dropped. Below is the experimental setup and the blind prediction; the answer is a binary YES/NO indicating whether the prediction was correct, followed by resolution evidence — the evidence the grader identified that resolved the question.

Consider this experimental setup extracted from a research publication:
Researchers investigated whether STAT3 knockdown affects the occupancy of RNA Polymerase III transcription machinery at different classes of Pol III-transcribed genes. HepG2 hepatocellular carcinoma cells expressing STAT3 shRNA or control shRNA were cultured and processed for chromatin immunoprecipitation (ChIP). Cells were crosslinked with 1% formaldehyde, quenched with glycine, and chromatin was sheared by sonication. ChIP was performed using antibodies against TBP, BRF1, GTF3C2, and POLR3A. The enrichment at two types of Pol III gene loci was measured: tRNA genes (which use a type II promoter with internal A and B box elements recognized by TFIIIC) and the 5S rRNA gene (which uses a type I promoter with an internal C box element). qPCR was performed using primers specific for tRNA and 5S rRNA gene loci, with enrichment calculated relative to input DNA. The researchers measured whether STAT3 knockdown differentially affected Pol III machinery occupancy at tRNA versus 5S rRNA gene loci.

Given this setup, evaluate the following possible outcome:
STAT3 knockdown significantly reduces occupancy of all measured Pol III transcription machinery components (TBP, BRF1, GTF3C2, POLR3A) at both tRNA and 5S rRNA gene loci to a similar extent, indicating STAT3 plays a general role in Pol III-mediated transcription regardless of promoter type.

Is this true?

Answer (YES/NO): YES